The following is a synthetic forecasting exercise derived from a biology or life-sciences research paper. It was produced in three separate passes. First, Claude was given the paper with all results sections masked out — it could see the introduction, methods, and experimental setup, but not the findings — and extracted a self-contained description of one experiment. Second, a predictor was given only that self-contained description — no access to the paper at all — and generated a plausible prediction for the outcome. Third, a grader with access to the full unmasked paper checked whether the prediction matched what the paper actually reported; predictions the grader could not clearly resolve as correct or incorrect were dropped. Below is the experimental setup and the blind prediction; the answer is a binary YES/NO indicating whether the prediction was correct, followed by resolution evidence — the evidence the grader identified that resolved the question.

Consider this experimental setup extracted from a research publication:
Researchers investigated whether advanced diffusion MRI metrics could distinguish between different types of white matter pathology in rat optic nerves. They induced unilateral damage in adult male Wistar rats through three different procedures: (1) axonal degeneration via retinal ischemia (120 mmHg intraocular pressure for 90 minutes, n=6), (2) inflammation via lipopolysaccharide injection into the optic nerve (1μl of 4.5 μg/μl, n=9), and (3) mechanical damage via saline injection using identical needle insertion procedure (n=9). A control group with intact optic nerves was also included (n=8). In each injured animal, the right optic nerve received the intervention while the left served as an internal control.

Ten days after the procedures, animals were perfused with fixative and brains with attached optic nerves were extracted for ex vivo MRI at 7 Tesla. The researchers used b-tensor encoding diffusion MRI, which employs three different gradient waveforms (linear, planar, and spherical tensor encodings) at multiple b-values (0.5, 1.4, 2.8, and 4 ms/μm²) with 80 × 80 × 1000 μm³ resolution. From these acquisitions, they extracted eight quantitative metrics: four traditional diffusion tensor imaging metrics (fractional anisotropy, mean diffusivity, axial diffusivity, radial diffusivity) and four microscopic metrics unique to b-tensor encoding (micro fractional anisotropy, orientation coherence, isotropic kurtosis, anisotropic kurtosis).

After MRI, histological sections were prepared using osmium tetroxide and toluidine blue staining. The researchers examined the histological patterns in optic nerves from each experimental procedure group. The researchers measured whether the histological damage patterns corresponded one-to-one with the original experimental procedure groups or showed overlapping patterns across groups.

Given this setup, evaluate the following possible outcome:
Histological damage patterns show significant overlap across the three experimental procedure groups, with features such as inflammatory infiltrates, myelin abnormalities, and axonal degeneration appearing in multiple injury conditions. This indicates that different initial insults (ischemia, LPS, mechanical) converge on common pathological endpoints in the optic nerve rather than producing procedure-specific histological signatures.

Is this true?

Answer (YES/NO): YES